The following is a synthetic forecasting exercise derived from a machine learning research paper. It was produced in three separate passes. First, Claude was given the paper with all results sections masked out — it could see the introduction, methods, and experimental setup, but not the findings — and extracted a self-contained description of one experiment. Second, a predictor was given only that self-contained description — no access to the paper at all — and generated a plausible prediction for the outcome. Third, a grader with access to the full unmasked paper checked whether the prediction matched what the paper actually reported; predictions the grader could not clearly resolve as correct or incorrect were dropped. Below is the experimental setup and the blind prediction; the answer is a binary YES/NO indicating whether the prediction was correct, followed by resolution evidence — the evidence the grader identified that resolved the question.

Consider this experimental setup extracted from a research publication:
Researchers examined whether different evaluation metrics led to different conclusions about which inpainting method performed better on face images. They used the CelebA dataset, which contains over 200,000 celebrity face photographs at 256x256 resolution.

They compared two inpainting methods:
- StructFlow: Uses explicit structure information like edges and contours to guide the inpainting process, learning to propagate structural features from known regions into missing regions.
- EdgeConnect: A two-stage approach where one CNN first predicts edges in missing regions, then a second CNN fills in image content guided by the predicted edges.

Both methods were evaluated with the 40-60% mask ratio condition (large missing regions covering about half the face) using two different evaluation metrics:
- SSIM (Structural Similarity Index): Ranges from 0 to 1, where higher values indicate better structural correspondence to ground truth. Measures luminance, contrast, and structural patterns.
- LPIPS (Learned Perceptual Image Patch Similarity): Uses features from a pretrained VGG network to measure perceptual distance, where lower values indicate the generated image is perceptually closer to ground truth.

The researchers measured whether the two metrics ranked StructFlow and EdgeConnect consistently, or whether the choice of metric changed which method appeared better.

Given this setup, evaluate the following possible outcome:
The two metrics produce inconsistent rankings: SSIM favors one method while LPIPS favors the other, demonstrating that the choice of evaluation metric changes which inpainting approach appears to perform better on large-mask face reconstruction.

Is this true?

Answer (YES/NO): YES